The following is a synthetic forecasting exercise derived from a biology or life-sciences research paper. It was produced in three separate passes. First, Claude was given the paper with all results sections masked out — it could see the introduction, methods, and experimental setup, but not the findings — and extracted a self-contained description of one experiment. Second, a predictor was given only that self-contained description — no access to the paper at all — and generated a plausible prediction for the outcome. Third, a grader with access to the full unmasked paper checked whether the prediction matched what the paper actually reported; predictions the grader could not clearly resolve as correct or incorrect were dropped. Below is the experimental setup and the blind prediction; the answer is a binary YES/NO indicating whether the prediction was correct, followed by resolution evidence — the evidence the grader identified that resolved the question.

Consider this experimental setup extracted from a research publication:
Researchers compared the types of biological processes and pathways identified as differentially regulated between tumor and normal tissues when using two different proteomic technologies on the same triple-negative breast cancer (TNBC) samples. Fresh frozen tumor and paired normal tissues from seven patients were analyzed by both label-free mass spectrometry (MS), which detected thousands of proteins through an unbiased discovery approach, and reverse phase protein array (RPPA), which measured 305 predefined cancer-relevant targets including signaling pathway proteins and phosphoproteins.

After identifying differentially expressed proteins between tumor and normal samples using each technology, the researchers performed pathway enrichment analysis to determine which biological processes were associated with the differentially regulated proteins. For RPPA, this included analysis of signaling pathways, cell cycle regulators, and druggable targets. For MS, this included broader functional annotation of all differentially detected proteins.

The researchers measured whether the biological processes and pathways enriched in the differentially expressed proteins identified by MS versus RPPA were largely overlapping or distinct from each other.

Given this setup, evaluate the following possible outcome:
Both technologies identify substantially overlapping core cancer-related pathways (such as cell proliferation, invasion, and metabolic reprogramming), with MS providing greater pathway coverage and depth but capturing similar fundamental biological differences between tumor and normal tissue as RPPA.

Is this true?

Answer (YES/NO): NO